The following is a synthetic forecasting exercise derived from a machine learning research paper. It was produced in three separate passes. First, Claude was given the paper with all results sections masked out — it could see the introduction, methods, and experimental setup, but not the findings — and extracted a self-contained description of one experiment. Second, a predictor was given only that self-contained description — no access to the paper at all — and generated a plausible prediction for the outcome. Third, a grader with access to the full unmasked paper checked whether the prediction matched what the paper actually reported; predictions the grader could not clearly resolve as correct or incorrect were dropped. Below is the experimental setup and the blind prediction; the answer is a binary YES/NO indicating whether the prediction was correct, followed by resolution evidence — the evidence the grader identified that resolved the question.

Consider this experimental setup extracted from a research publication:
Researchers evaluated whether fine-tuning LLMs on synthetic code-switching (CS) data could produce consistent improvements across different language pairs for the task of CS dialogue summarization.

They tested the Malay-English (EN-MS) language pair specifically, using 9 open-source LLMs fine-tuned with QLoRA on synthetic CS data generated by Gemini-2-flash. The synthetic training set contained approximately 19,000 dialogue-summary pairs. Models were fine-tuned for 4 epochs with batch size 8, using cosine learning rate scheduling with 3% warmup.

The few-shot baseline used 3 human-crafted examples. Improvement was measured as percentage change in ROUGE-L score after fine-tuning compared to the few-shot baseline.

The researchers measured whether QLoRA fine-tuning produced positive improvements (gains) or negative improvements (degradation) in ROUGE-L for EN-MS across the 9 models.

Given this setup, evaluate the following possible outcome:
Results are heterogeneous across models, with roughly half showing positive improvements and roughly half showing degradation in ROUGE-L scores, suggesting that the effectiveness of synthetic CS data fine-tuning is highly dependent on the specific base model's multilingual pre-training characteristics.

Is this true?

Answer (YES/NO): NO